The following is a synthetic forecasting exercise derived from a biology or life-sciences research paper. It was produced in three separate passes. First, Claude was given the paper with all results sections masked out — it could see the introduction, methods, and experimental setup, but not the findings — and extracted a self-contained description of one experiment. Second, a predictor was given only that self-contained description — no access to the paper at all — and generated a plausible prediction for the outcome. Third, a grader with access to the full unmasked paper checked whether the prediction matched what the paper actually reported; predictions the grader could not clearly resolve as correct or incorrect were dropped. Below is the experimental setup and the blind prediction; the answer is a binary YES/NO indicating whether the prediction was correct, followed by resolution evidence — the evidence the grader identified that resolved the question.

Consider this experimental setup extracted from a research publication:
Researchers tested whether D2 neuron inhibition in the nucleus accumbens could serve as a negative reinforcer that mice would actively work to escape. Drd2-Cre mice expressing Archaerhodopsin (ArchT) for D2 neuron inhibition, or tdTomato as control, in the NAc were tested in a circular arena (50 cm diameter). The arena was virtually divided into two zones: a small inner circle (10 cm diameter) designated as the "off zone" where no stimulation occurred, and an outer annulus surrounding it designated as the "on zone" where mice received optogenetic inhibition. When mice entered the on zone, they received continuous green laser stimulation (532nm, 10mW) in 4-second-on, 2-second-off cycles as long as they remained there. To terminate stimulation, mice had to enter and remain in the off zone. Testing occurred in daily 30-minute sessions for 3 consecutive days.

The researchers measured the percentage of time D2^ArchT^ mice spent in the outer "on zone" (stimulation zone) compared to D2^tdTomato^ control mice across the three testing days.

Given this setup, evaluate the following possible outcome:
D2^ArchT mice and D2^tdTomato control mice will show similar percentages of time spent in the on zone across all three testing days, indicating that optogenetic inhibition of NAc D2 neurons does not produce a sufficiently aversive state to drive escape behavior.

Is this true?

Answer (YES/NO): NO